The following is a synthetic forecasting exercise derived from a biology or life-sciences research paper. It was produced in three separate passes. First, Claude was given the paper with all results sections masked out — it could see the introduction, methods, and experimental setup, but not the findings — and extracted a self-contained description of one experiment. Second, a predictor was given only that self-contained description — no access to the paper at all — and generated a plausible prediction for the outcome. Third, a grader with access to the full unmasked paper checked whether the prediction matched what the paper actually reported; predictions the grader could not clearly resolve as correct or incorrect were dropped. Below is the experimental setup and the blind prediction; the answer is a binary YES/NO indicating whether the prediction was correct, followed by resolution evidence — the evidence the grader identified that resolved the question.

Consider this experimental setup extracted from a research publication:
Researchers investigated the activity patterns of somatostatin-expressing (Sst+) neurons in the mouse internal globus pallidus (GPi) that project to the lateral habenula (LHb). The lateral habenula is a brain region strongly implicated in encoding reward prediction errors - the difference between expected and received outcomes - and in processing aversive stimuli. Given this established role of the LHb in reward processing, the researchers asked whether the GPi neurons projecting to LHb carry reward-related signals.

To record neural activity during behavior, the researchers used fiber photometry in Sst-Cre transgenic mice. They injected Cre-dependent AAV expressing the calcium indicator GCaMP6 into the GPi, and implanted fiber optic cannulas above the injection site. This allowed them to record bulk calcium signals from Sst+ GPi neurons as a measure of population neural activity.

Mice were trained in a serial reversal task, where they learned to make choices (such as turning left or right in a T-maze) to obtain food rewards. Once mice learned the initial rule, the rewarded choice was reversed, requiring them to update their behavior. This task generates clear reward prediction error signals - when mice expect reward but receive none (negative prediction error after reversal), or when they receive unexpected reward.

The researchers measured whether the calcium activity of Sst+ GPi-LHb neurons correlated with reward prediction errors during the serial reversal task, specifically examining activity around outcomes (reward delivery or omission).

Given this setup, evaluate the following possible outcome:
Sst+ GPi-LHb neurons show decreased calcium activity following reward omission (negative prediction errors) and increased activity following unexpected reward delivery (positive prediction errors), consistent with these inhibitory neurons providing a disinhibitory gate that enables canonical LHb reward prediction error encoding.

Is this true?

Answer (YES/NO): NO